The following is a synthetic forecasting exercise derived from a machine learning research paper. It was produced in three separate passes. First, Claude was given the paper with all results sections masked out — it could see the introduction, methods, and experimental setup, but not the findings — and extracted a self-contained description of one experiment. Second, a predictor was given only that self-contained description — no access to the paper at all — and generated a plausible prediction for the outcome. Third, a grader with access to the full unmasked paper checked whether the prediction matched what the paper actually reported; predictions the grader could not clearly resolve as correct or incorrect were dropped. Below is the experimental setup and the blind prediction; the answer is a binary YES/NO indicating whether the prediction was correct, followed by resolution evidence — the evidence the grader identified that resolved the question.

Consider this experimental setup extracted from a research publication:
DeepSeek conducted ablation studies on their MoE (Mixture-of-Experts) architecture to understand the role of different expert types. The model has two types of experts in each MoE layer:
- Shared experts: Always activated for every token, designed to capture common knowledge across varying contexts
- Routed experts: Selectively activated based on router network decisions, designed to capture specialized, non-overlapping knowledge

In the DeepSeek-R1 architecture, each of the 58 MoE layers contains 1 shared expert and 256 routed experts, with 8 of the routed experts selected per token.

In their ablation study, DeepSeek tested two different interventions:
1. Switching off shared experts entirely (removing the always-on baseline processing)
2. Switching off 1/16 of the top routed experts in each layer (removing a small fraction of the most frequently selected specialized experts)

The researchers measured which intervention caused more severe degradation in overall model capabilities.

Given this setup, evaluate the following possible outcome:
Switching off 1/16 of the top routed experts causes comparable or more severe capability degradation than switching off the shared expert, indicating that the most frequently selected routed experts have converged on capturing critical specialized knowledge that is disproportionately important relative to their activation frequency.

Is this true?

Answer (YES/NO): NO